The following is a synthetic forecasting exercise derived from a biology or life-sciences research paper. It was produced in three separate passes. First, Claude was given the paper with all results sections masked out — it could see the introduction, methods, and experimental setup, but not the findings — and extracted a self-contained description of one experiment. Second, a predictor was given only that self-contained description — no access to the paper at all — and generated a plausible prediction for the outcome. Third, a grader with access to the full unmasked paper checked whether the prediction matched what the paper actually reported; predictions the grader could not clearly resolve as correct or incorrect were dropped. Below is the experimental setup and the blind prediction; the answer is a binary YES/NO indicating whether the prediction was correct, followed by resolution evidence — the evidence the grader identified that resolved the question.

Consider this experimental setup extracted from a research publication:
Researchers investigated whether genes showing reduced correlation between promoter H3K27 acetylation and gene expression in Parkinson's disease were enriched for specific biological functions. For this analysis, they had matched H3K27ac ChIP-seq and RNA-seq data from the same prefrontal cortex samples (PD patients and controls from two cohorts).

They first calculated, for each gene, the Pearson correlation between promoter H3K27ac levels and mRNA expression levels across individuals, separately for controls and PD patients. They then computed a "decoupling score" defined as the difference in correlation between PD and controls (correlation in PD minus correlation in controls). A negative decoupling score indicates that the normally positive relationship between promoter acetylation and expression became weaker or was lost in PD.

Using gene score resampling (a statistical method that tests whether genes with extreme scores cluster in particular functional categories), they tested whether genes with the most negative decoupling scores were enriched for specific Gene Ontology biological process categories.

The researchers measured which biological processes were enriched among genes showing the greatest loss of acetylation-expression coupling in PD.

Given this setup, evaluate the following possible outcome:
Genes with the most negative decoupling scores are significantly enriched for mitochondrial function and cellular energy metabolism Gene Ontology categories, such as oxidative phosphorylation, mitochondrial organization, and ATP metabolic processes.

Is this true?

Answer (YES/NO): YES